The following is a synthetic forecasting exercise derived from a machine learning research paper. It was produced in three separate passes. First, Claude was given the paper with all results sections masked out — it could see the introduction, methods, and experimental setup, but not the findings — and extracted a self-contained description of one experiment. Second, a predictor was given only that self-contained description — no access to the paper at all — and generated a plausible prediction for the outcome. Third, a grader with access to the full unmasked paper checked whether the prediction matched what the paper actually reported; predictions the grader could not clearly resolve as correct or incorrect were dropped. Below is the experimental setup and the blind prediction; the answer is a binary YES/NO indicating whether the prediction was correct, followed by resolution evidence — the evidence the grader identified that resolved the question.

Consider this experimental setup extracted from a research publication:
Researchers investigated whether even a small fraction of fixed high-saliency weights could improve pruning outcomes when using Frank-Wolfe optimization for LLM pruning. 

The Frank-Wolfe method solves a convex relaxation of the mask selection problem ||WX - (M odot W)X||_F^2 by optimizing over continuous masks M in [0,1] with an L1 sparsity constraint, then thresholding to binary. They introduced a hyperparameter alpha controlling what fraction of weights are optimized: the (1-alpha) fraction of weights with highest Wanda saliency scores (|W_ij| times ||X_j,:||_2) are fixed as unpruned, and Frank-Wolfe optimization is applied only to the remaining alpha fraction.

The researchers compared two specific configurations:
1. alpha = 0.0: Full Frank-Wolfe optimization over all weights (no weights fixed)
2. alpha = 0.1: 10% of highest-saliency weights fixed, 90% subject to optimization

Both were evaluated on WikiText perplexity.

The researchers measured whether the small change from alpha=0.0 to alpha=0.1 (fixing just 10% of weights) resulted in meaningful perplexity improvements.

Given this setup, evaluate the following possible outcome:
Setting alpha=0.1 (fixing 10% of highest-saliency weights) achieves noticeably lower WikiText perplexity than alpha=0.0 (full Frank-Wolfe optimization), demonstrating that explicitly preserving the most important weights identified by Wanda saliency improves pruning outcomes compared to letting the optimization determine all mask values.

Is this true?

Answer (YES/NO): YES